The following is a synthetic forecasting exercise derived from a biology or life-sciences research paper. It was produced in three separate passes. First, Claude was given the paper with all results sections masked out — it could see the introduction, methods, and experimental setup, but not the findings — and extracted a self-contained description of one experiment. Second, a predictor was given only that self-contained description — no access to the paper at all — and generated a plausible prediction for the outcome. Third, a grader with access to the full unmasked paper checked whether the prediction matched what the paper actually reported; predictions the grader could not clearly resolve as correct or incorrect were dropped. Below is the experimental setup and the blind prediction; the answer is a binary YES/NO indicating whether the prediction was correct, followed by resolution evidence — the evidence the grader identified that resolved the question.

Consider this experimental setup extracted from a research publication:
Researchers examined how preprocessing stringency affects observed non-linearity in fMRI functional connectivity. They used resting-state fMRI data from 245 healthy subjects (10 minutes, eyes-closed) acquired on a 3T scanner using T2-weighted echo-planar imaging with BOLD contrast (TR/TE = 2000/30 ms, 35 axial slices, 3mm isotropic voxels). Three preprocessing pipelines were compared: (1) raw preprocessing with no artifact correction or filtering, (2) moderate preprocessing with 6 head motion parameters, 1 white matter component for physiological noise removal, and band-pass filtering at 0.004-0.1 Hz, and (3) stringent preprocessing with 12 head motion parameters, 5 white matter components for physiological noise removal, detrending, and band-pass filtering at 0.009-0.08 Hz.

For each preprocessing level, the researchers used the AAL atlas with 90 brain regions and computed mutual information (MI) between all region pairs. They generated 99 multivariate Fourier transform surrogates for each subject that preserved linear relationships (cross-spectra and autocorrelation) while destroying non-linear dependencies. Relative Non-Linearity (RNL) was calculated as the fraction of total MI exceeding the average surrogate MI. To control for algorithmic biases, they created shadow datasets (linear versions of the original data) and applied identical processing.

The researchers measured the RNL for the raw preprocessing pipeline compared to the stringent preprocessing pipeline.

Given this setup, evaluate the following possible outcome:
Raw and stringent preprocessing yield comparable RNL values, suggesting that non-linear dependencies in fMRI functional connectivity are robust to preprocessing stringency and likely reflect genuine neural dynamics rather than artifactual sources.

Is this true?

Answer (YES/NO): NO